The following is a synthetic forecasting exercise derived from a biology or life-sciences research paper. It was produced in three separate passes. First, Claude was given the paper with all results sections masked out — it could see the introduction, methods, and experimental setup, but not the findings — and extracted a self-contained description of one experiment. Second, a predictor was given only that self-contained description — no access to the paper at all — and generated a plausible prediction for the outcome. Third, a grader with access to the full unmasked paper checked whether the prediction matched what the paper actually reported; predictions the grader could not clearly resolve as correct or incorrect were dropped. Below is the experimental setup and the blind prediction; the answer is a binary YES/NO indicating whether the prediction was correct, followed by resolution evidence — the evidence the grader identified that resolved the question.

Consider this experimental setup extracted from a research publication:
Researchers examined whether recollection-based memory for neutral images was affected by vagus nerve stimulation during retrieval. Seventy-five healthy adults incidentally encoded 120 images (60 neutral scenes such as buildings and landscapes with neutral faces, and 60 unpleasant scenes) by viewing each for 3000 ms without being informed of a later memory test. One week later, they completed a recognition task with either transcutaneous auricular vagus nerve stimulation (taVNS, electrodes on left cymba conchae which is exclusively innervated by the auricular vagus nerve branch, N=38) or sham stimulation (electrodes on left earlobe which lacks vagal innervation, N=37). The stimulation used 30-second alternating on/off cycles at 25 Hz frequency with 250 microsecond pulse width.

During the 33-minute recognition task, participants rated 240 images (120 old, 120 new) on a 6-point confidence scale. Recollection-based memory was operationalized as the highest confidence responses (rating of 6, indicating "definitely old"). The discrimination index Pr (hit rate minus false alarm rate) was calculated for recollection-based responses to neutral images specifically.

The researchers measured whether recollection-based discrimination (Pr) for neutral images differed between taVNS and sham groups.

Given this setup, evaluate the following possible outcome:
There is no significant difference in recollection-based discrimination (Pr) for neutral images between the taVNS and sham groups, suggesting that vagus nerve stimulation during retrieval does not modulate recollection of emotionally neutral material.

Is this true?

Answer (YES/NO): YES